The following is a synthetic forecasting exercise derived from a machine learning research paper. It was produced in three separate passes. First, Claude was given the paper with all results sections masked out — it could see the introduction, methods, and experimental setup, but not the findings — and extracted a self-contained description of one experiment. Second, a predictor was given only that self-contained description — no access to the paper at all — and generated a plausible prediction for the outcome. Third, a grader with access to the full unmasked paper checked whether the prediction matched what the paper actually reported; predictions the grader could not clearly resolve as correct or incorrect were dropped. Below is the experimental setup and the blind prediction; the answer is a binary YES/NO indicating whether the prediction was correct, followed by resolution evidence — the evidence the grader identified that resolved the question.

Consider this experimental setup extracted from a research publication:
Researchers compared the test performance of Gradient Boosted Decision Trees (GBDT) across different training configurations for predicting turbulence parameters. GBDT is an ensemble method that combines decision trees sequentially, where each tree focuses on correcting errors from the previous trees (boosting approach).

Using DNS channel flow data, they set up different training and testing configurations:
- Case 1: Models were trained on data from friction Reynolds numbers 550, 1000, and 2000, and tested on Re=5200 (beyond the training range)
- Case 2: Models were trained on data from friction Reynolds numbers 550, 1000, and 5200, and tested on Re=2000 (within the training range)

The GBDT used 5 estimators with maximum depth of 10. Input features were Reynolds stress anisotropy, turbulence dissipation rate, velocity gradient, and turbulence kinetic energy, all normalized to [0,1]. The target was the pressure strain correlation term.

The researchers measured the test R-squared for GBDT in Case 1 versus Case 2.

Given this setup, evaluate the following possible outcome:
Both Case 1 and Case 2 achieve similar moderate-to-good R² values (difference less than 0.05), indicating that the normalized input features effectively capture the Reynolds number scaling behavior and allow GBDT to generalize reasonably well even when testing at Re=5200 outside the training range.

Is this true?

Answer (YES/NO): NO